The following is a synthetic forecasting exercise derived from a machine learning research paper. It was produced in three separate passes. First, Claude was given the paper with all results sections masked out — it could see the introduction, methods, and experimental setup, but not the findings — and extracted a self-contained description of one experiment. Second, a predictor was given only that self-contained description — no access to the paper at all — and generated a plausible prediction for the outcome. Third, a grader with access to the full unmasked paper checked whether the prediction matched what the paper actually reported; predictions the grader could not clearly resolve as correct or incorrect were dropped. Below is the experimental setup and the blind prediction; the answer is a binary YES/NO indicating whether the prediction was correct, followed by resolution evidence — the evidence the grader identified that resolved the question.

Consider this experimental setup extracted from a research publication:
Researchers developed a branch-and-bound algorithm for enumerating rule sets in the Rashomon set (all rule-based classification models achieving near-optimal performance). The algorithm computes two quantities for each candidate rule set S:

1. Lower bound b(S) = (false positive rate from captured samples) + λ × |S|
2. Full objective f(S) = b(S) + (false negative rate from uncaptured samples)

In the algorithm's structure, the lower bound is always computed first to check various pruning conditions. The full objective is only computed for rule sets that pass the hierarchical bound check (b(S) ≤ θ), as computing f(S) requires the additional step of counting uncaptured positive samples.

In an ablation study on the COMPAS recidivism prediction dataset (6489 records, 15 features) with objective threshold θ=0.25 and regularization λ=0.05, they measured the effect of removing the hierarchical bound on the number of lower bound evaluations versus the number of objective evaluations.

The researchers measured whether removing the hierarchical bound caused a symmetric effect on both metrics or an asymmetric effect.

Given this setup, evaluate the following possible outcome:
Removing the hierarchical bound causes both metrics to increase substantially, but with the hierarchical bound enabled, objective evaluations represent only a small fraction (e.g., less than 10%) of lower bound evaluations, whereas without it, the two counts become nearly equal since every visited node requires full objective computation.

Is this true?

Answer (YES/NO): NO